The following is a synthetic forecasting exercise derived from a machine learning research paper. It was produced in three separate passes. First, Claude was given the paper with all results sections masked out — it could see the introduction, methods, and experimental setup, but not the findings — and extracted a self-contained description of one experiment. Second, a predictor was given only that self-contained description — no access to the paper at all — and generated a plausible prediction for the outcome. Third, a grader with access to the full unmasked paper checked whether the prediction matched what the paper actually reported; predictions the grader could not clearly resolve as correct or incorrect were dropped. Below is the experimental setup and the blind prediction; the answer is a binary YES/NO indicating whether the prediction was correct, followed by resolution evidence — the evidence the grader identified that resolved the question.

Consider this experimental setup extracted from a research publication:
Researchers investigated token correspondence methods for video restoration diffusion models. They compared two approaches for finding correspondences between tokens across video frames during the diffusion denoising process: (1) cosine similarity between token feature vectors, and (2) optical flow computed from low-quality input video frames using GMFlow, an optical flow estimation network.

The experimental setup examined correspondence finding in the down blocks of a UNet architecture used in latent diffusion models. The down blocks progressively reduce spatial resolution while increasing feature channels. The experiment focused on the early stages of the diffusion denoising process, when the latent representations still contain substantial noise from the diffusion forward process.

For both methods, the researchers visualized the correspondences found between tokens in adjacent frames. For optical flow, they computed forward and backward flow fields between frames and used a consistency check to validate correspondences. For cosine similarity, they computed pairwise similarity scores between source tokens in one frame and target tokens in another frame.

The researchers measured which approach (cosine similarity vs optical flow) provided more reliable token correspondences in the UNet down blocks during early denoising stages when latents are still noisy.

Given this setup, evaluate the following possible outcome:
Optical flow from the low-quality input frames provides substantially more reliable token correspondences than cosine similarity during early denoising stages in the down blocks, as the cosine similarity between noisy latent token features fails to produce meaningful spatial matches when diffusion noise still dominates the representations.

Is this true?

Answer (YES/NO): YES